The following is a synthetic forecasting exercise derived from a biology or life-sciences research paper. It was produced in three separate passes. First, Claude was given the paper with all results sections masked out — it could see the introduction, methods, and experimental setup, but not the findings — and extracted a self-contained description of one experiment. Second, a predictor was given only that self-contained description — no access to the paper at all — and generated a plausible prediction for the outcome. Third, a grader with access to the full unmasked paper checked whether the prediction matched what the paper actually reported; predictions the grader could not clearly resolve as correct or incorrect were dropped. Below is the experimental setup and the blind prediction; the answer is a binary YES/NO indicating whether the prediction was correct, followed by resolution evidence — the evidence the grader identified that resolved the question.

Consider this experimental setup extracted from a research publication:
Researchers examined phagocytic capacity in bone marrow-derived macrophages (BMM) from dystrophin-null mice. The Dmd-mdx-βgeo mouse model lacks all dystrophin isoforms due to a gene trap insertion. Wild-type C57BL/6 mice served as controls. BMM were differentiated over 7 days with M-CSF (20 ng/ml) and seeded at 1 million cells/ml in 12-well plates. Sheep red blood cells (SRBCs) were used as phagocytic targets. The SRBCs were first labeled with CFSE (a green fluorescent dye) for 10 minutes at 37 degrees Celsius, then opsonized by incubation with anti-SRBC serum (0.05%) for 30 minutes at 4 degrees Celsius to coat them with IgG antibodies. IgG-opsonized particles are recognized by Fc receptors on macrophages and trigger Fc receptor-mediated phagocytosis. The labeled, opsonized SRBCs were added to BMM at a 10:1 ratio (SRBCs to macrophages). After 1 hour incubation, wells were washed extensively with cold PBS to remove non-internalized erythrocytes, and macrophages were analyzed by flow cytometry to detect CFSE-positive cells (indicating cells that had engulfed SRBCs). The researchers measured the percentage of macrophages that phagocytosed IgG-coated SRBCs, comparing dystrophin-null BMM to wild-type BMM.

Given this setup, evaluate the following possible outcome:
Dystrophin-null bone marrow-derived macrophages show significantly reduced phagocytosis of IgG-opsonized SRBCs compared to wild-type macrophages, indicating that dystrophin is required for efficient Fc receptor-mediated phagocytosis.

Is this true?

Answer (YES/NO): YES